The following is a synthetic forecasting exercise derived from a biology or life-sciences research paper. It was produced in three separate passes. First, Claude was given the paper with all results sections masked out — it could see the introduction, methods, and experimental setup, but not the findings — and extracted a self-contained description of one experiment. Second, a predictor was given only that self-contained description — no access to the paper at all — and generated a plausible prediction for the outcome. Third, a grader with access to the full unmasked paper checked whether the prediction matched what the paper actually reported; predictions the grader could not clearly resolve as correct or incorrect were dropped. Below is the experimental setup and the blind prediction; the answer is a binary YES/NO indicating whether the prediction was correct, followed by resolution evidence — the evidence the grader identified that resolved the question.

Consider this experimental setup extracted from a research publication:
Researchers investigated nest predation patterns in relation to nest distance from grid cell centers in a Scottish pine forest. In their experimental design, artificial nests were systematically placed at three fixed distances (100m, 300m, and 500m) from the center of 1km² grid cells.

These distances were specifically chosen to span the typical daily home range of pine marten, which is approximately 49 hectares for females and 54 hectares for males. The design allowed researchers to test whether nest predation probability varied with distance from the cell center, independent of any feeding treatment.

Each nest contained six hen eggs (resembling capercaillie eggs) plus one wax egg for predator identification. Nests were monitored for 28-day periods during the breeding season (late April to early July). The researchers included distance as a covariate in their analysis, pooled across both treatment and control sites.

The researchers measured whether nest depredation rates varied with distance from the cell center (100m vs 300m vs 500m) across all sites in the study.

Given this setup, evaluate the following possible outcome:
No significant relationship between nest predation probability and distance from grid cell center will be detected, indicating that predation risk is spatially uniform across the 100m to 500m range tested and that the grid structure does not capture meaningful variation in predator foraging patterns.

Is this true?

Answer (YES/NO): YES